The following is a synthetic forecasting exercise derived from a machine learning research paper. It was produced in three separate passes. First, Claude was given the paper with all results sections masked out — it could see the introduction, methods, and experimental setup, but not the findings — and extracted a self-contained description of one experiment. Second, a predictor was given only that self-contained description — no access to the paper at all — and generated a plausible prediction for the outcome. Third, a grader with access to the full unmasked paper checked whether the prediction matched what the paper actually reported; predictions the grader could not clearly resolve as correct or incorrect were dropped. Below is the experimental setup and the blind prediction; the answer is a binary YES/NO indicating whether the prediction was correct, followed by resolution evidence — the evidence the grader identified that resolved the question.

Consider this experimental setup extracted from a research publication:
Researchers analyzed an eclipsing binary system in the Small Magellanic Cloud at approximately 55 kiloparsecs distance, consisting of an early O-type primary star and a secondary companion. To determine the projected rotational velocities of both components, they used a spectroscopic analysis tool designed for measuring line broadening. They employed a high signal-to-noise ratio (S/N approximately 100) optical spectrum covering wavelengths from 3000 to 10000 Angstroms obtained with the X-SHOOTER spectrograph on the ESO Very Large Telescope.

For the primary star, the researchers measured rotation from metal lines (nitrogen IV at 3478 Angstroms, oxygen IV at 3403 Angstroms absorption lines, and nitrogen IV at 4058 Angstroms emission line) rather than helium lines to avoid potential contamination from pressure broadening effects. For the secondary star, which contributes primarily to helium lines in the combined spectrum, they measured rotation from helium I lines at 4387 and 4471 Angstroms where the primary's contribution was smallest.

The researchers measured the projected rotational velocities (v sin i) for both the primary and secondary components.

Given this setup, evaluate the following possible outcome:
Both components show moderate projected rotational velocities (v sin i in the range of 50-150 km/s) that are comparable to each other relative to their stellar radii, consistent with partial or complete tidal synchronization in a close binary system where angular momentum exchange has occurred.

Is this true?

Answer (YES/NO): NO